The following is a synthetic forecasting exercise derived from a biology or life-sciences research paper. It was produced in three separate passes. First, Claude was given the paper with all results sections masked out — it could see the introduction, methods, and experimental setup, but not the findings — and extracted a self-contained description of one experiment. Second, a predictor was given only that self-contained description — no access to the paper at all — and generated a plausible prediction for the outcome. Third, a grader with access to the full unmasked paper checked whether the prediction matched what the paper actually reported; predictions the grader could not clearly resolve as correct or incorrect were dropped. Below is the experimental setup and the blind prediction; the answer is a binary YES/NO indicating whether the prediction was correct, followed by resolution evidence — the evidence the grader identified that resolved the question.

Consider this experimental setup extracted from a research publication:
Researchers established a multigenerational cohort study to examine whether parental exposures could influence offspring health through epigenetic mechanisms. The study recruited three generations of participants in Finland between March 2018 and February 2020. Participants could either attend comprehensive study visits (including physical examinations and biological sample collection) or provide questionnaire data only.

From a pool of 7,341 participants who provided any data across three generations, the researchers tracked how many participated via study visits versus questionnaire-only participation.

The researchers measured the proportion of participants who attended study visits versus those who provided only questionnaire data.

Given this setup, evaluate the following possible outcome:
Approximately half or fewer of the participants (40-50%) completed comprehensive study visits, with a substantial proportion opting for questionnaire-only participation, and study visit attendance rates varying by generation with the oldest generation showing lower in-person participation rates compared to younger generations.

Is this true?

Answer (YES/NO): NO